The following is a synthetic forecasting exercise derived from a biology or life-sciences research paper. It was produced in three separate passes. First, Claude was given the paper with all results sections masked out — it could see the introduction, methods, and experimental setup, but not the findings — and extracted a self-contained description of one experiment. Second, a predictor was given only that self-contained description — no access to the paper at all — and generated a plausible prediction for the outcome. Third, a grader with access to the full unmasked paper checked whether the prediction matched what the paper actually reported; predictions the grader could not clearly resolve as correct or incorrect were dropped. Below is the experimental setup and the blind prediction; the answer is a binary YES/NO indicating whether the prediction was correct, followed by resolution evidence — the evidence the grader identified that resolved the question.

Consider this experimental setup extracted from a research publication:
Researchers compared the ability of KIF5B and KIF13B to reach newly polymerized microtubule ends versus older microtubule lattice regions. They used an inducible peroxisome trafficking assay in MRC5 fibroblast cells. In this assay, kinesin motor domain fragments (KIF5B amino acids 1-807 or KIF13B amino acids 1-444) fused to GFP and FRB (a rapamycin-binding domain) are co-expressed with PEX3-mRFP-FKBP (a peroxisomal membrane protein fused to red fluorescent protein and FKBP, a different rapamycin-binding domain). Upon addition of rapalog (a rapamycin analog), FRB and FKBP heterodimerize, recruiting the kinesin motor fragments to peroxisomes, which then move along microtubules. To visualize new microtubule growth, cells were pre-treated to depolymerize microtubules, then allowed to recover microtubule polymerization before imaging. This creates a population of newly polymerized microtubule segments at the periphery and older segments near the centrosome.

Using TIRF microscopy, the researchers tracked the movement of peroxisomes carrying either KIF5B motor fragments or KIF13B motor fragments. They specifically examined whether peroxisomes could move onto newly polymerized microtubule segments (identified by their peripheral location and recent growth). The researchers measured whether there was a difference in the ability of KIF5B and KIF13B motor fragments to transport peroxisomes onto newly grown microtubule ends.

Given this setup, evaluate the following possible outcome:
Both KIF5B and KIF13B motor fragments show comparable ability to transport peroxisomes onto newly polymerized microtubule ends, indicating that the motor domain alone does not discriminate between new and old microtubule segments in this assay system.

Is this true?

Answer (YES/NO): NO